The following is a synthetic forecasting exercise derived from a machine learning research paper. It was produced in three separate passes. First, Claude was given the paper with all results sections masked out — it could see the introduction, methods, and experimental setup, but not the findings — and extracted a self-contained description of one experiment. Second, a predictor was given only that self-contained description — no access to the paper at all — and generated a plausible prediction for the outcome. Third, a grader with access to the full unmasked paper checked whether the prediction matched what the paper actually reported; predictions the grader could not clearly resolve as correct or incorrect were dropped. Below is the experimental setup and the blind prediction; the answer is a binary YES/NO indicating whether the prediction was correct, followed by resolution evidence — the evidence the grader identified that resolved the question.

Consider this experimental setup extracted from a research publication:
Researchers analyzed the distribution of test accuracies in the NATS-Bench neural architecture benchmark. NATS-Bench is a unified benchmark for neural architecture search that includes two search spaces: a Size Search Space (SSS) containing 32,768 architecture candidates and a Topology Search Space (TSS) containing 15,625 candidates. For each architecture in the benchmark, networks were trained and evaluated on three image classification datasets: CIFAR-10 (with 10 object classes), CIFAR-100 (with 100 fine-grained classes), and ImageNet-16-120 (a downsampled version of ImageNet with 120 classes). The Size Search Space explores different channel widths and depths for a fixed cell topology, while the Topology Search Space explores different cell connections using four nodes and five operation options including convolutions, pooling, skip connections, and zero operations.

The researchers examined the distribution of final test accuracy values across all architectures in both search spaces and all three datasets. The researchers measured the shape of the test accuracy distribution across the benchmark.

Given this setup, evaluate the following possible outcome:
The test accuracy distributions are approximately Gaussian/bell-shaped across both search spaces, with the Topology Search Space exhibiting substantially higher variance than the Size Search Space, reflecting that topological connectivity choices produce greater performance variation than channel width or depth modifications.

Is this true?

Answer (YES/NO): NO